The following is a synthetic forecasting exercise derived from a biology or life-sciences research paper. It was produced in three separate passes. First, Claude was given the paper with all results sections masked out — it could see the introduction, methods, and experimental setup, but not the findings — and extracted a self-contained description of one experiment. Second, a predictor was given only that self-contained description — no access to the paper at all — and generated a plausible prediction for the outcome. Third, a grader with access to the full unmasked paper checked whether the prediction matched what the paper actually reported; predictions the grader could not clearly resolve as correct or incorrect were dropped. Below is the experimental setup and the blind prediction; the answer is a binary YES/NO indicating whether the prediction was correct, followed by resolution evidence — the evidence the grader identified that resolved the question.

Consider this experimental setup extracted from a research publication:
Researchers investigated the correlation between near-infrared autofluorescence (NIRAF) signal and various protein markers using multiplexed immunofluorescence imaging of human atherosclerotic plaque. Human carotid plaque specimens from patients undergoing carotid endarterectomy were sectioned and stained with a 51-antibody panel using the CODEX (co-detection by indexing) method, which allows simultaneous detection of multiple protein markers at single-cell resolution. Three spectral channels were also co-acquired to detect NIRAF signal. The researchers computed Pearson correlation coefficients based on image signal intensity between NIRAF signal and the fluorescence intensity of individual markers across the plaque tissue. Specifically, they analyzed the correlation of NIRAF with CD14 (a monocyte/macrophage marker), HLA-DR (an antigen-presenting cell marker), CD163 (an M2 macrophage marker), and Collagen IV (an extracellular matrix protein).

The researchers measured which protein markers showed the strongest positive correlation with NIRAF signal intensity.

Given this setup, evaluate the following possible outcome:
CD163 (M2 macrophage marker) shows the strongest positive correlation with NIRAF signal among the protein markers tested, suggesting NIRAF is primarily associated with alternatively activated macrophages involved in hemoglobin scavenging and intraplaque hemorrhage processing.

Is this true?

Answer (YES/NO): NO